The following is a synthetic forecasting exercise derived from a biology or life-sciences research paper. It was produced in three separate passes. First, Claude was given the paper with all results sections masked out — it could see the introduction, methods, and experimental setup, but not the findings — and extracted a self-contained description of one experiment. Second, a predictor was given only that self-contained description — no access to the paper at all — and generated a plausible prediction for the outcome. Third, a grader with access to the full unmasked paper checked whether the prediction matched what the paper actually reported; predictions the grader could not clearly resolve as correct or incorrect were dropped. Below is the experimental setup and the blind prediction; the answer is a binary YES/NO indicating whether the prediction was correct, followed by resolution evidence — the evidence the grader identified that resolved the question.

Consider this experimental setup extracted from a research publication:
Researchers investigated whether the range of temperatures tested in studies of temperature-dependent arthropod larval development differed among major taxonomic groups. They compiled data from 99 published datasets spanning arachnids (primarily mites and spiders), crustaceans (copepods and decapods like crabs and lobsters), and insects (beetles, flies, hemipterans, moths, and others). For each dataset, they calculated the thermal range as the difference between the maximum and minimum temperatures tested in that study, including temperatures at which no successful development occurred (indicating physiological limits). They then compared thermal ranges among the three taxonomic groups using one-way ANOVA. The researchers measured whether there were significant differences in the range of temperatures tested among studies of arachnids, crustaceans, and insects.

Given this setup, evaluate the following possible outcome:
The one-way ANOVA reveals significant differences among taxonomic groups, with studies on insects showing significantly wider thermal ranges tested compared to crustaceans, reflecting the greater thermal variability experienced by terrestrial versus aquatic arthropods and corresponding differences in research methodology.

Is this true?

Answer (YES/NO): YES